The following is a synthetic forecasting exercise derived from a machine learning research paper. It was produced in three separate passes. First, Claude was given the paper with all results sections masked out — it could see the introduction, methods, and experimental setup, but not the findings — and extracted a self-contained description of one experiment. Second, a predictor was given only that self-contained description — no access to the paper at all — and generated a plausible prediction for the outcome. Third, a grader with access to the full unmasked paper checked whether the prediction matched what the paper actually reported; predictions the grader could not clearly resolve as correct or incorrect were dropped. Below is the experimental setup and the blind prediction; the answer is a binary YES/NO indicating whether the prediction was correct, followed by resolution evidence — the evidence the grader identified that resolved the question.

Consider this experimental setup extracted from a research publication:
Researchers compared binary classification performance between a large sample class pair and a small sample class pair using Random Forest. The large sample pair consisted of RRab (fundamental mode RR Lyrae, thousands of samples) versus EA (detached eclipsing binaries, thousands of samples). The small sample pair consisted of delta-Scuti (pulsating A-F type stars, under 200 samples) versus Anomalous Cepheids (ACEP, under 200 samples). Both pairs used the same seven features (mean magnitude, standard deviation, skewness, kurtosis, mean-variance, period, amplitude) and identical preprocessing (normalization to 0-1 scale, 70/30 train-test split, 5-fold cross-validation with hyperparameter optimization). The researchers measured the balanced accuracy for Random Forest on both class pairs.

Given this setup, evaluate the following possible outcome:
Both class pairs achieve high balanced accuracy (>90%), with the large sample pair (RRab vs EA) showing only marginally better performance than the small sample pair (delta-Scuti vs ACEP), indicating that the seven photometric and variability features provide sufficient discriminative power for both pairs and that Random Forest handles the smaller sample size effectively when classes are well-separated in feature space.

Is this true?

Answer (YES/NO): NO